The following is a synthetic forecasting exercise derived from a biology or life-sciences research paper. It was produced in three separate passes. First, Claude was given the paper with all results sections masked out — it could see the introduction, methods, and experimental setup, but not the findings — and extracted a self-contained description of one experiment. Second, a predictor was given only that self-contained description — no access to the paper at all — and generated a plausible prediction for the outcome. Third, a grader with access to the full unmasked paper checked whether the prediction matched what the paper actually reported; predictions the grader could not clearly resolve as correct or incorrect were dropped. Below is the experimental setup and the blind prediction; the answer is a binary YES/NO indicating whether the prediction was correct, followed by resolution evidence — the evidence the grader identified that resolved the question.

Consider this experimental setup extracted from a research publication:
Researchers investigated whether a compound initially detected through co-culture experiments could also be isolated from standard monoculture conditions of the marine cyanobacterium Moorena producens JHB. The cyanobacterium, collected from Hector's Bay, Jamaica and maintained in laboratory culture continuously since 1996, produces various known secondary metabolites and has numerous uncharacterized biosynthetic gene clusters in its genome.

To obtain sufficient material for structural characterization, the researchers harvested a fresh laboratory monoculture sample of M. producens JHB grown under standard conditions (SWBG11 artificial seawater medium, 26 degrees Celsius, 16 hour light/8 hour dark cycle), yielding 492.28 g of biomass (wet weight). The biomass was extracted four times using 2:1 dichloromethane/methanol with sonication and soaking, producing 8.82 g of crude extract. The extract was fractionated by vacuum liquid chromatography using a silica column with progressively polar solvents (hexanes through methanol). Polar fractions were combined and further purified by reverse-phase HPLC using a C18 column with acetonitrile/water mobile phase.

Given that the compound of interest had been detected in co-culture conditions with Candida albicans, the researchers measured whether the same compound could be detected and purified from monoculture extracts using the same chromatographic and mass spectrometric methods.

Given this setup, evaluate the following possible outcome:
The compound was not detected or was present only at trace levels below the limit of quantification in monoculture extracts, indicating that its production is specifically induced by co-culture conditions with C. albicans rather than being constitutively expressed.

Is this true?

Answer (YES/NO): NO